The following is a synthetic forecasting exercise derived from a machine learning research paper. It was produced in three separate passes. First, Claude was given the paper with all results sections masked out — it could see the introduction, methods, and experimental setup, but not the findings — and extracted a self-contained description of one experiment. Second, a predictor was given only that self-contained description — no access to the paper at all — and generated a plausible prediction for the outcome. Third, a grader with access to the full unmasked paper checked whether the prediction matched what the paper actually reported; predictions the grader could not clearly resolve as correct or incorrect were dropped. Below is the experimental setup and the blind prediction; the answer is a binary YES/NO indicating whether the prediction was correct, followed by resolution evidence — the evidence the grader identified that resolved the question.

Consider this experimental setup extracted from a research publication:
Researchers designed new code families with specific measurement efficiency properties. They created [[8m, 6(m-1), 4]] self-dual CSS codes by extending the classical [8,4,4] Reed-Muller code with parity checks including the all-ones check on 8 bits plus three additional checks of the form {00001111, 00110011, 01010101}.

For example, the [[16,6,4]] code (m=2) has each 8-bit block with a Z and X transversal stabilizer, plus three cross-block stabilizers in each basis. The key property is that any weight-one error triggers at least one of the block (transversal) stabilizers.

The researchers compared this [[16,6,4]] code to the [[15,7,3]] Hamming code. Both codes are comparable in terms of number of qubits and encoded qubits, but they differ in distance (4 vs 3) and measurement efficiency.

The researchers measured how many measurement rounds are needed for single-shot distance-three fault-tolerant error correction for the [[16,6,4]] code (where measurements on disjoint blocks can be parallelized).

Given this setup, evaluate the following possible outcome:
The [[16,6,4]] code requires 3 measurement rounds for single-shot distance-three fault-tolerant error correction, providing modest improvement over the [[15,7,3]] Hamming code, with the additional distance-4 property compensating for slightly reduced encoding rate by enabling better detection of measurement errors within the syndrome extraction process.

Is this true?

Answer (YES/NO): NO